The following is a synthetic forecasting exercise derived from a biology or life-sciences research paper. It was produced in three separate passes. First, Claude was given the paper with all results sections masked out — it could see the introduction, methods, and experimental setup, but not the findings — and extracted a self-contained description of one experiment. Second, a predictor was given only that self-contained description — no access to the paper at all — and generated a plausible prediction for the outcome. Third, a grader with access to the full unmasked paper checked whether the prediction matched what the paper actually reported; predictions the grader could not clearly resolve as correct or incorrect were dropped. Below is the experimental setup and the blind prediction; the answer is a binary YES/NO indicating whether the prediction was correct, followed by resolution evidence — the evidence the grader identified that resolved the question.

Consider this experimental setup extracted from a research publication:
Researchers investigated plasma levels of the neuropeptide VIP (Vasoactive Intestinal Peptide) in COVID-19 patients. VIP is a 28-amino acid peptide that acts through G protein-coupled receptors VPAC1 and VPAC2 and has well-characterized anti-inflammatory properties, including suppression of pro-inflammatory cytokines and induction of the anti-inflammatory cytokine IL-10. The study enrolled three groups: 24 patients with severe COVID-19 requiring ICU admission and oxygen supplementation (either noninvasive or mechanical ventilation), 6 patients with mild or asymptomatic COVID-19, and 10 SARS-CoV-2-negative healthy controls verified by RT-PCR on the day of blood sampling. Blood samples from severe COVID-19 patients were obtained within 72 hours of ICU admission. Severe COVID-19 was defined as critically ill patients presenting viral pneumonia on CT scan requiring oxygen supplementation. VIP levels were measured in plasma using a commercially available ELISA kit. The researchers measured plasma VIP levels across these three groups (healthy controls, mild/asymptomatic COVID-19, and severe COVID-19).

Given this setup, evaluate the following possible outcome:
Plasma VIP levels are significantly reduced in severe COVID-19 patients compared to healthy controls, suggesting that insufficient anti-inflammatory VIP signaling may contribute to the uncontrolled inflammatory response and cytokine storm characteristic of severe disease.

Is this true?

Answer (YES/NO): NO